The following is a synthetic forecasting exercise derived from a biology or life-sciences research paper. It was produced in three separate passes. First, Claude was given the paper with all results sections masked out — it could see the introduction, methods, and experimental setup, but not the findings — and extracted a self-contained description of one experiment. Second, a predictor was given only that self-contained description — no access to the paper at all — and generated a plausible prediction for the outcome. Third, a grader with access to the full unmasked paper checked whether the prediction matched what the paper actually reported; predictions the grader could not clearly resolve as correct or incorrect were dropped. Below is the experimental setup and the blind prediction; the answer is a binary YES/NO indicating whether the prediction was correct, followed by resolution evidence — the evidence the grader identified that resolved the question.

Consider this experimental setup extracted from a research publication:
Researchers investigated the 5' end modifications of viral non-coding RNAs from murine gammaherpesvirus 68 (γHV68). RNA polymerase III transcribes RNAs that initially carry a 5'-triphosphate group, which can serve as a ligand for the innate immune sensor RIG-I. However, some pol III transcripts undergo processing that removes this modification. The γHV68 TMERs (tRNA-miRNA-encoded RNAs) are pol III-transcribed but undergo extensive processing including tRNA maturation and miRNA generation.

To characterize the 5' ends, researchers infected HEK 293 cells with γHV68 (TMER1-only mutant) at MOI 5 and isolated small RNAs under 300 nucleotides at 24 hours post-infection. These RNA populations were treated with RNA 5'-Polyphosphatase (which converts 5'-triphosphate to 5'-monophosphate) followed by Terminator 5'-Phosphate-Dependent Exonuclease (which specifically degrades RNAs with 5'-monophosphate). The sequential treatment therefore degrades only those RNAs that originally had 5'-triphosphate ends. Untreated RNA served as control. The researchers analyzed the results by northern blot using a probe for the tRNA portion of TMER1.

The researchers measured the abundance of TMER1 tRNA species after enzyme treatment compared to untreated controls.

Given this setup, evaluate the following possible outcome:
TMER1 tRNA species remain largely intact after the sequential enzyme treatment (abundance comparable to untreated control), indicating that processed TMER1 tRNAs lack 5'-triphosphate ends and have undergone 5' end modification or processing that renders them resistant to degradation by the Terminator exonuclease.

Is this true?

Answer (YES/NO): NO